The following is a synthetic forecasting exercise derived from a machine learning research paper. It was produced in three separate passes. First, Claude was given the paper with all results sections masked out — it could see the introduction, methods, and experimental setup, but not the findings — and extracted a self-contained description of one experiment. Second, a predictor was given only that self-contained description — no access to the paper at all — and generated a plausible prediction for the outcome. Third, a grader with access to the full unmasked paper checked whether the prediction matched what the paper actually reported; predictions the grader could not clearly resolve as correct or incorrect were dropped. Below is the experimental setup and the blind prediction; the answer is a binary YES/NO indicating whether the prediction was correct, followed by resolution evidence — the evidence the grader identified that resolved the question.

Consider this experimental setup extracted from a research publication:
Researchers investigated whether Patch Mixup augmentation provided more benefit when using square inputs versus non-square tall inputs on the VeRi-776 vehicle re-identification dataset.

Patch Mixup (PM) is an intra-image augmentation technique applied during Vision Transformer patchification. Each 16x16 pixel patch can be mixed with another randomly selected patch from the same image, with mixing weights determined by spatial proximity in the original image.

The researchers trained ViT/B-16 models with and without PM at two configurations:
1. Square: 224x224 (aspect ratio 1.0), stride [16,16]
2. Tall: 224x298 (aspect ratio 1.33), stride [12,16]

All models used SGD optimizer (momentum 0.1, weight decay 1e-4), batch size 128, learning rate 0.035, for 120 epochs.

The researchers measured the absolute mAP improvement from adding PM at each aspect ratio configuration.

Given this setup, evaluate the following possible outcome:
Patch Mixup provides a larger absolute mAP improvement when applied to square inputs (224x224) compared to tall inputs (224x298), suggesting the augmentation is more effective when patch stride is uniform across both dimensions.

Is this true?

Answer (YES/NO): YES